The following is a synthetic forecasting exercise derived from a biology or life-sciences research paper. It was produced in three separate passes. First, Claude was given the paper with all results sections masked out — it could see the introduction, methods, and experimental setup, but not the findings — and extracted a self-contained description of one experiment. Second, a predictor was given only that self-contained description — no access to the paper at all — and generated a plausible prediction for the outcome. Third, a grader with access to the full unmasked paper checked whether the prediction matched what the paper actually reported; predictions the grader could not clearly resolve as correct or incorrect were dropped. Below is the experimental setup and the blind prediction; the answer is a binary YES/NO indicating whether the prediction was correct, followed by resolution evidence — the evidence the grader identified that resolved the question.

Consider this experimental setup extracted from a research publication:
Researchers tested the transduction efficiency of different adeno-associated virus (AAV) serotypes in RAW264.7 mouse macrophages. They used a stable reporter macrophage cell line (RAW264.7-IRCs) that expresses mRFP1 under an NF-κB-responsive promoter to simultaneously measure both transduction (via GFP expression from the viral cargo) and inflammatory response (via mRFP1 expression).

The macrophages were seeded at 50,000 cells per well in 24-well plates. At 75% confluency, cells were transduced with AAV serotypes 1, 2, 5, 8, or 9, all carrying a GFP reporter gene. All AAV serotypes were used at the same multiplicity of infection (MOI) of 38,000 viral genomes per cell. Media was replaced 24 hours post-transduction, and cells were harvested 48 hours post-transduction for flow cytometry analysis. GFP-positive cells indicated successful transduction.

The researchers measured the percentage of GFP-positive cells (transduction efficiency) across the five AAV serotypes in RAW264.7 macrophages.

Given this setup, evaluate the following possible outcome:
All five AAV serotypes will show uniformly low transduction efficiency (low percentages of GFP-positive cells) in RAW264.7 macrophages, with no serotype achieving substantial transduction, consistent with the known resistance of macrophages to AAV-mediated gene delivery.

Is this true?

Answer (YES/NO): NO